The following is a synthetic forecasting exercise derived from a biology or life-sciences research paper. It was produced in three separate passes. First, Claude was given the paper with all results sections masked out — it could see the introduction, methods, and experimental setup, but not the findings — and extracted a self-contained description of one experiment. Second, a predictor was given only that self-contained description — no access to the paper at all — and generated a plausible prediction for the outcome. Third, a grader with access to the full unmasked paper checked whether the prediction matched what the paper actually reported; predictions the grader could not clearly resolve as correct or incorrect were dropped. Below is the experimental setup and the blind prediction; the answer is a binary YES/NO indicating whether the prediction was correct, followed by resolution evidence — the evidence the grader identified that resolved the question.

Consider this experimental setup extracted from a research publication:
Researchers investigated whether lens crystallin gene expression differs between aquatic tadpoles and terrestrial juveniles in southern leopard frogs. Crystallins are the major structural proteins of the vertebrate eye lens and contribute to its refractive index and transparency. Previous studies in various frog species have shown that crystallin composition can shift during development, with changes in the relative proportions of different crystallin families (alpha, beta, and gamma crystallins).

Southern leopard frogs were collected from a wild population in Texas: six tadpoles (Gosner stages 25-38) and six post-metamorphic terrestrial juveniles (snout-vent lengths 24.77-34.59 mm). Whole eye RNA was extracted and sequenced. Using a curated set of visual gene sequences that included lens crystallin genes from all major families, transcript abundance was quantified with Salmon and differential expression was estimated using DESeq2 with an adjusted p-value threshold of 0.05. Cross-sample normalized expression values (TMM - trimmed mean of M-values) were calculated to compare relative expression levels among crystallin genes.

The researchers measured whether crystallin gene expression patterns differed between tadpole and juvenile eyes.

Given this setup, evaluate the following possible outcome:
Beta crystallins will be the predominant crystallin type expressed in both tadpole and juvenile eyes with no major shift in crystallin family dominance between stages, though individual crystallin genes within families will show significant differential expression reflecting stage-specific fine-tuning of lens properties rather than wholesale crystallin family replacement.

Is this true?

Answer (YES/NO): NO